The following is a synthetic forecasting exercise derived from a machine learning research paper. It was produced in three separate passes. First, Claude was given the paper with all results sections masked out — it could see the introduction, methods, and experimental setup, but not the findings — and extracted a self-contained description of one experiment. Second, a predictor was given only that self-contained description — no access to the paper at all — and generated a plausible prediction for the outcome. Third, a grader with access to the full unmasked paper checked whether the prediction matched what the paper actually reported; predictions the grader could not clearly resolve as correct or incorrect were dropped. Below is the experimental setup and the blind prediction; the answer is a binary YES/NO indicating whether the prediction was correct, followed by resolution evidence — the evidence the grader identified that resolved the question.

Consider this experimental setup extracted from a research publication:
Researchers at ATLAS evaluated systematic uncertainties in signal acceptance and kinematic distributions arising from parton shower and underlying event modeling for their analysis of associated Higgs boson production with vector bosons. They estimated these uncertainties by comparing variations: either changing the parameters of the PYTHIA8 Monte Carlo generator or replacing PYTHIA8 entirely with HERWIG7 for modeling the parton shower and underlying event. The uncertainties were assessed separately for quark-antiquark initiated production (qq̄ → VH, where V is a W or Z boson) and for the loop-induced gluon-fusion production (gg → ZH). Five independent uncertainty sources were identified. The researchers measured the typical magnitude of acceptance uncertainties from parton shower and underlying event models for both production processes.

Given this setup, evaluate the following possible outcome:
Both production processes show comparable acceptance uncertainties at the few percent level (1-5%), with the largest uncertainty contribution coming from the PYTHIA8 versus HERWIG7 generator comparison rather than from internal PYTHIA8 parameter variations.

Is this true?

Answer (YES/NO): NO